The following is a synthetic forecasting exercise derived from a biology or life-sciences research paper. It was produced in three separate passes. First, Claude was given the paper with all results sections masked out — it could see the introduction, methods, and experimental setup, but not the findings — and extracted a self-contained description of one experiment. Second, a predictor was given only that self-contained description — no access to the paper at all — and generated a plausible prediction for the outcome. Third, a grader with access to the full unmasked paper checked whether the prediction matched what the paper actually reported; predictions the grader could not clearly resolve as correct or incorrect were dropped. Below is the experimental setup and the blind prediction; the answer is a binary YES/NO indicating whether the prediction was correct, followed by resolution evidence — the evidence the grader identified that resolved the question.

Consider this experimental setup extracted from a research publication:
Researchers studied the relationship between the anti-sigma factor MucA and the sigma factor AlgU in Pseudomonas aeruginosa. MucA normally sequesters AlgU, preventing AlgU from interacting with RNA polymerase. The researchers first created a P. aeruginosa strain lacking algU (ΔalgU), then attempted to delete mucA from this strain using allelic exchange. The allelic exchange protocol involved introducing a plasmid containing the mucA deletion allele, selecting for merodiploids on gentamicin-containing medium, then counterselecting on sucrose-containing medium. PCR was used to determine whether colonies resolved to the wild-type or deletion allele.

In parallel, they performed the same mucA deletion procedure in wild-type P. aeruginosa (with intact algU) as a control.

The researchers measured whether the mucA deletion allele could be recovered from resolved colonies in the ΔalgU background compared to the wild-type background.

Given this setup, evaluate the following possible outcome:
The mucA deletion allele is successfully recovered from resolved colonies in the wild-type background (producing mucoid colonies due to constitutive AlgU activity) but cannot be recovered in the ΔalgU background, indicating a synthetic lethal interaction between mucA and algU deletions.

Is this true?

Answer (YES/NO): NO